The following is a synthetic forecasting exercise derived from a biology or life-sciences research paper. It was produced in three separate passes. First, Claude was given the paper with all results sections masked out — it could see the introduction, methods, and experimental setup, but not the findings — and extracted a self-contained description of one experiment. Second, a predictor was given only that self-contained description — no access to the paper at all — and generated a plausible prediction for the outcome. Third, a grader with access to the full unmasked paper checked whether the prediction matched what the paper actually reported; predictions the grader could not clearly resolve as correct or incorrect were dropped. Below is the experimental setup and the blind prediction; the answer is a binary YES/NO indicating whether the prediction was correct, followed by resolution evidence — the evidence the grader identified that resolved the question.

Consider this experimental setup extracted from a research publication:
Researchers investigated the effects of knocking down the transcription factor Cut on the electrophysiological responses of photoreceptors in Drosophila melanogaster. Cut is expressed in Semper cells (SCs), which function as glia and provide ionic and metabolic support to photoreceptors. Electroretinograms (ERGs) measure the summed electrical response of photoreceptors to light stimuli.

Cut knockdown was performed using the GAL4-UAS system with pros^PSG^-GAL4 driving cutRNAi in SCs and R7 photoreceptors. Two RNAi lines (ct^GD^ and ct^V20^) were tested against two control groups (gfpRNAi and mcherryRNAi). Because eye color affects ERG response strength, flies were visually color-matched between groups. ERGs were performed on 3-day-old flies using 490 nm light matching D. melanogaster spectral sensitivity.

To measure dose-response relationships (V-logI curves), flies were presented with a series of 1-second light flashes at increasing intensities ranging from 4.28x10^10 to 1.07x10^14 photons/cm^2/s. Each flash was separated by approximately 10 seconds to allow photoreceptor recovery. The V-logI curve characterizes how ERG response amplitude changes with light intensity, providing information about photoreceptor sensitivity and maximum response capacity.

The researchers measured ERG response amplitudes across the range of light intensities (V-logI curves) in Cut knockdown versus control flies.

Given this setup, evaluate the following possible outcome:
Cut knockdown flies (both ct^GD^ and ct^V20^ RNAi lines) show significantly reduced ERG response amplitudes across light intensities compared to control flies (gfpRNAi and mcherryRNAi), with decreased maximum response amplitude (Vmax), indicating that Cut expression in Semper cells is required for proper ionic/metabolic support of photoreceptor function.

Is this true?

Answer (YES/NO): NO